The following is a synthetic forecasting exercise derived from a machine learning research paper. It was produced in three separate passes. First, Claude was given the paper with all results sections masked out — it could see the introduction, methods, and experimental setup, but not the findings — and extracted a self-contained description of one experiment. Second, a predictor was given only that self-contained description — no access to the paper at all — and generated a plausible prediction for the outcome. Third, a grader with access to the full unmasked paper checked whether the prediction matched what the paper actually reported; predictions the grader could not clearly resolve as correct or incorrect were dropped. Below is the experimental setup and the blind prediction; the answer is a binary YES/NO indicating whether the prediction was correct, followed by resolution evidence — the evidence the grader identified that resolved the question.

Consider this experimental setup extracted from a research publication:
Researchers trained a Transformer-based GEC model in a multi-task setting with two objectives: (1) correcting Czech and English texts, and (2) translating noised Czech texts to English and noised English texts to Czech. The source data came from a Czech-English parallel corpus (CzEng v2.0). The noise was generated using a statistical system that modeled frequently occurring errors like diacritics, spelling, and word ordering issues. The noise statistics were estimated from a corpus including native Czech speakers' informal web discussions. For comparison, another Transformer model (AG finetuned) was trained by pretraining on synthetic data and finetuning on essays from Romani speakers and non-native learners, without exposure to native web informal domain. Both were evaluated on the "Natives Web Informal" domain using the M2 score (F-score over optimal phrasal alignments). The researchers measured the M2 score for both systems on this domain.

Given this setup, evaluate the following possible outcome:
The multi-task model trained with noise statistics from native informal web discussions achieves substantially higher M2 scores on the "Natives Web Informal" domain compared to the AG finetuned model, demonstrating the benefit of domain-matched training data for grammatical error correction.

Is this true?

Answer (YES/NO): YES